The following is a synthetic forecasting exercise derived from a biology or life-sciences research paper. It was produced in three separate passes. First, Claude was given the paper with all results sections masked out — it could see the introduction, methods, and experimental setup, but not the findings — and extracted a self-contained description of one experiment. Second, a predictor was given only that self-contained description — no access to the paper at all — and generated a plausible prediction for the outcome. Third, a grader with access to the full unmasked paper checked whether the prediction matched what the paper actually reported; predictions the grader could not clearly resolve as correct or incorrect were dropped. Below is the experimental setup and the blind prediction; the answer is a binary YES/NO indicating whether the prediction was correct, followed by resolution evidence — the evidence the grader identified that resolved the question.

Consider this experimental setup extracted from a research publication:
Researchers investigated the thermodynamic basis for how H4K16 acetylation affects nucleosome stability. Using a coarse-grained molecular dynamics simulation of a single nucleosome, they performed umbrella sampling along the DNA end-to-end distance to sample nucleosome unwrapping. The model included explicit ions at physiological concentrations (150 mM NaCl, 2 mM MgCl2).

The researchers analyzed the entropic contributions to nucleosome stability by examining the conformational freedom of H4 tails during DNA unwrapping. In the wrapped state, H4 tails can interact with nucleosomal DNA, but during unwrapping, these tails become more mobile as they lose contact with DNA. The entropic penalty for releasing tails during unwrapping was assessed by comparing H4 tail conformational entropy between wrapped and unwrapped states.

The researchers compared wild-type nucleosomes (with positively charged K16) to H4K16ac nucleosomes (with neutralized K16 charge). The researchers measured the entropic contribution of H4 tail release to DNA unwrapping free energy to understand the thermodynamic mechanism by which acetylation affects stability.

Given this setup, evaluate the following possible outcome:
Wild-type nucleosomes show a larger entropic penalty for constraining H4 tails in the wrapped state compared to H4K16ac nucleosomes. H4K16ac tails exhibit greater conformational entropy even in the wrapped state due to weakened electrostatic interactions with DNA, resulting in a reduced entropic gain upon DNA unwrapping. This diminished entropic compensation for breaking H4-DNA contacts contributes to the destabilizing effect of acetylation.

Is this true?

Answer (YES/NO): NO